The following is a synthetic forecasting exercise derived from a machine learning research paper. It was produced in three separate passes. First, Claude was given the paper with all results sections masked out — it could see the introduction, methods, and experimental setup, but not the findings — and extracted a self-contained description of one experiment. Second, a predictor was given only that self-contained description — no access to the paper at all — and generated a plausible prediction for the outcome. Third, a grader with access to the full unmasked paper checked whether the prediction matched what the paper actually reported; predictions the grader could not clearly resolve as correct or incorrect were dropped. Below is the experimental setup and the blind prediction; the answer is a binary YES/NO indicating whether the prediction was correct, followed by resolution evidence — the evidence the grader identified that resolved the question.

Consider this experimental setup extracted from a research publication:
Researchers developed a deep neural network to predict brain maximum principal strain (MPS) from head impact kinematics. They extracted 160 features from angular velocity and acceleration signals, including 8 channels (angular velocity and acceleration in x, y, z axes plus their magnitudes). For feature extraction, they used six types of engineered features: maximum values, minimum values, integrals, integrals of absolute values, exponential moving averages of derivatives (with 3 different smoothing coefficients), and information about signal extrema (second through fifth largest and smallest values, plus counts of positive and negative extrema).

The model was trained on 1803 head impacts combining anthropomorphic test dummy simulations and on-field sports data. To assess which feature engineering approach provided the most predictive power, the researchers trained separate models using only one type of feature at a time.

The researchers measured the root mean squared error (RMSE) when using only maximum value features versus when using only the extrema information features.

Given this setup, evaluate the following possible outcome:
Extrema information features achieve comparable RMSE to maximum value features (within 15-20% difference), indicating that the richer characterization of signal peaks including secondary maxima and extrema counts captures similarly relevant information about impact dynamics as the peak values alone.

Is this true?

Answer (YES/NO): NO